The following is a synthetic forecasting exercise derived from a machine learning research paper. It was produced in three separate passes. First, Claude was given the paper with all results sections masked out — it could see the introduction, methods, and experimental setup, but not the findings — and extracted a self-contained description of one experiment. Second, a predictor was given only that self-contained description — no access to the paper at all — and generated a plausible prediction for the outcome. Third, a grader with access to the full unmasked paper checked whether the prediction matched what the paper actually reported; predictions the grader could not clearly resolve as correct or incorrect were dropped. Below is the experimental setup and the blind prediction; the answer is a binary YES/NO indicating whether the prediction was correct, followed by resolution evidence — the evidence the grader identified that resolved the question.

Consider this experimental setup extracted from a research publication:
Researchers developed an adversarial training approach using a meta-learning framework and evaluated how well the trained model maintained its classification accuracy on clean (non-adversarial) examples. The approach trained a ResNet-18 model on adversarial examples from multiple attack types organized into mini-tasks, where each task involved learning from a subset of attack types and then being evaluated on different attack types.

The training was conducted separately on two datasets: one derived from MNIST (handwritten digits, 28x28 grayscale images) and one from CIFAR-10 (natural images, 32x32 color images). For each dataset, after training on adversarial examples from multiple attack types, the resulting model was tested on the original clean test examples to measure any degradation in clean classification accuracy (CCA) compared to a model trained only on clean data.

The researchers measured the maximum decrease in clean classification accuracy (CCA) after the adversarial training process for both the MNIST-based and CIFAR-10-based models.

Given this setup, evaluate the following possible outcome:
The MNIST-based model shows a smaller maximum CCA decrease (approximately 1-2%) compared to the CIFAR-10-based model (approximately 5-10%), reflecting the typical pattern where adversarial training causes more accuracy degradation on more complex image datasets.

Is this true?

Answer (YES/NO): NO